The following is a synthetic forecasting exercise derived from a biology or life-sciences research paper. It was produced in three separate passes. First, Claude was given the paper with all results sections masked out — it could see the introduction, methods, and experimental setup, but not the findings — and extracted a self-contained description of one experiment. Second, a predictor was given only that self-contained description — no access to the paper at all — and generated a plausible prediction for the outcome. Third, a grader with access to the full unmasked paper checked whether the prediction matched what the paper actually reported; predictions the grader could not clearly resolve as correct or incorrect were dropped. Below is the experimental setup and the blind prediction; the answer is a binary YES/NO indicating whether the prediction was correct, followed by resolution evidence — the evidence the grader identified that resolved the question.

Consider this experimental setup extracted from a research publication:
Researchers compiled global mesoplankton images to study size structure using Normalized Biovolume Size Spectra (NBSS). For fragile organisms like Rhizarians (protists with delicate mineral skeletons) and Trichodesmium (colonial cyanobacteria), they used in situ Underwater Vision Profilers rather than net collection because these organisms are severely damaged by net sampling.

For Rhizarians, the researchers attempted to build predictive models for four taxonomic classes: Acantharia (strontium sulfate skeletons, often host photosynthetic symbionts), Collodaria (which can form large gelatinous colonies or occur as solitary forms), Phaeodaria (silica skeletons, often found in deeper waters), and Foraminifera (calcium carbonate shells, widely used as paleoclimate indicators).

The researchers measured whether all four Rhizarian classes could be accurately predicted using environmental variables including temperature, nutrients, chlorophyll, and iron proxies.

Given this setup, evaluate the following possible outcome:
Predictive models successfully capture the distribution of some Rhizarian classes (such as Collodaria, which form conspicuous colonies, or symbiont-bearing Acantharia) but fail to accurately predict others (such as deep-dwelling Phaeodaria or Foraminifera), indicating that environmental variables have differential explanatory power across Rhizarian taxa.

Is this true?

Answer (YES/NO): YES